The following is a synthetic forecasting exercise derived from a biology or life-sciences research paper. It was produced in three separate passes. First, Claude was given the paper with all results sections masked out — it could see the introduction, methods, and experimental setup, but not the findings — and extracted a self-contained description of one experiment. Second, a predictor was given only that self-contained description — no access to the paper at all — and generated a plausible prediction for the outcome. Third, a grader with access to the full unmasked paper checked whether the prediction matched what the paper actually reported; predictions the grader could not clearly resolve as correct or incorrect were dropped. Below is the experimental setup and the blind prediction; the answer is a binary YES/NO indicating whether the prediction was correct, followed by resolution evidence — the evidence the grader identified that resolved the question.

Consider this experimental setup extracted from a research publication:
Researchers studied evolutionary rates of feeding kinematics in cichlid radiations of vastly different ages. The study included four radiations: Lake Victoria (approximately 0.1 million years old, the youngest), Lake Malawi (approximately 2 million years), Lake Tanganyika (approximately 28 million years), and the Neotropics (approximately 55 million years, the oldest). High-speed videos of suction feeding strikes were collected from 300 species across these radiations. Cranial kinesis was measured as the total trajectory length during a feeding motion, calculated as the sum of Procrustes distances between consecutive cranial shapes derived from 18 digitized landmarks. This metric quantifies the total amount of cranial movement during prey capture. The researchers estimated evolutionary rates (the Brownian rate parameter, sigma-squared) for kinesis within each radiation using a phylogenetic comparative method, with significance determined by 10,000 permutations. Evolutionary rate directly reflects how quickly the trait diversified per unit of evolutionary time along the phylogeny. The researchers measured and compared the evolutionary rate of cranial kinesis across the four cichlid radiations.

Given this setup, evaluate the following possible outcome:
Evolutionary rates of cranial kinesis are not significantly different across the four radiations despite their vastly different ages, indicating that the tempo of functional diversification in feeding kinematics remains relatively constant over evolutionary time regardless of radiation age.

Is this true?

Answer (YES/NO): NO